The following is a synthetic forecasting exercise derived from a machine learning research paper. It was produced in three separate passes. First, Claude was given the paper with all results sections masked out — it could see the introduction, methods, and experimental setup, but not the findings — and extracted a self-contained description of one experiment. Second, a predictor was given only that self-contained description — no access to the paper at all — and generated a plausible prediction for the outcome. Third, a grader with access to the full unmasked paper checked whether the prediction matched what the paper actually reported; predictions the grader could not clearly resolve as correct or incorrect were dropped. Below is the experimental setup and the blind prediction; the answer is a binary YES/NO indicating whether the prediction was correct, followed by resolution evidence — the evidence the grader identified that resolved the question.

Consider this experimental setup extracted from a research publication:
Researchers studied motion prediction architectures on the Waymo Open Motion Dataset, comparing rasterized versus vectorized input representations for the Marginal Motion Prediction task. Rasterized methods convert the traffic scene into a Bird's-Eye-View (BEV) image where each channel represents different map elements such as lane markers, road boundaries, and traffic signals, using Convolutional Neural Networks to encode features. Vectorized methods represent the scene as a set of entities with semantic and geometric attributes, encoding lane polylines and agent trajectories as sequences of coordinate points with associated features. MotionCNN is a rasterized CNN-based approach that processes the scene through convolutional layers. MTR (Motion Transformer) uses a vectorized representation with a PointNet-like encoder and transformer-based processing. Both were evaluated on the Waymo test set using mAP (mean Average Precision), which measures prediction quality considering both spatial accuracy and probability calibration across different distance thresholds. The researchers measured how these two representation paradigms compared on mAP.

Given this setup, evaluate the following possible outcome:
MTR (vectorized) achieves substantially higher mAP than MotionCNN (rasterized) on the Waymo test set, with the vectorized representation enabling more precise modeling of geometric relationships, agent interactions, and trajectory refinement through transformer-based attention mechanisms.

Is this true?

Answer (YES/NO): YES